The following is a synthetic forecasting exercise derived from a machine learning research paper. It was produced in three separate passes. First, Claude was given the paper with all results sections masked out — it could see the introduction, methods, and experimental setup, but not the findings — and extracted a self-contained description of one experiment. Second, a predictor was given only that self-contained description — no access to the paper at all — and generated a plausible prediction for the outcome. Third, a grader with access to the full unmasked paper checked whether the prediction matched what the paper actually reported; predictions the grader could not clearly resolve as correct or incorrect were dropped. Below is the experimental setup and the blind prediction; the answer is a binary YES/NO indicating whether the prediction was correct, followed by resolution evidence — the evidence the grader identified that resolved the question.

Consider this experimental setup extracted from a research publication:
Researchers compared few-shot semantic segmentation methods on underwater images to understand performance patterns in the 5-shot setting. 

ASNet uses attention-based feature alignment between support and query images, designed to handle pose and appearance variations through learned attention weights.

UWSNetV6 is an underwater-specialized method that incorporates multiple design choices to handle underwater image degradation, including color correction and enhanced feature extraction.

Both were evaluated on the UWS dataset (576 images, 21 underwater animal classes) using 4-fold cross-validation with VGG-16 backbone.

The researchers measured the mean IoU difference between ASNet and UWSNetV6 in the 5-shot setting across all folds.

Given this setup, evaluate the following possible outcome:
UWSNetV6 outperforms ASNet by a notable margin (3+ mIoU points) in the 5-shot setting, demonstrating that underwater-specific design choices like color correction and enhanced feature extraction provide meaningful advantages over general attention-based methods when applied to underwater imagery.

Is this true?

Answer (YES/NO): NO